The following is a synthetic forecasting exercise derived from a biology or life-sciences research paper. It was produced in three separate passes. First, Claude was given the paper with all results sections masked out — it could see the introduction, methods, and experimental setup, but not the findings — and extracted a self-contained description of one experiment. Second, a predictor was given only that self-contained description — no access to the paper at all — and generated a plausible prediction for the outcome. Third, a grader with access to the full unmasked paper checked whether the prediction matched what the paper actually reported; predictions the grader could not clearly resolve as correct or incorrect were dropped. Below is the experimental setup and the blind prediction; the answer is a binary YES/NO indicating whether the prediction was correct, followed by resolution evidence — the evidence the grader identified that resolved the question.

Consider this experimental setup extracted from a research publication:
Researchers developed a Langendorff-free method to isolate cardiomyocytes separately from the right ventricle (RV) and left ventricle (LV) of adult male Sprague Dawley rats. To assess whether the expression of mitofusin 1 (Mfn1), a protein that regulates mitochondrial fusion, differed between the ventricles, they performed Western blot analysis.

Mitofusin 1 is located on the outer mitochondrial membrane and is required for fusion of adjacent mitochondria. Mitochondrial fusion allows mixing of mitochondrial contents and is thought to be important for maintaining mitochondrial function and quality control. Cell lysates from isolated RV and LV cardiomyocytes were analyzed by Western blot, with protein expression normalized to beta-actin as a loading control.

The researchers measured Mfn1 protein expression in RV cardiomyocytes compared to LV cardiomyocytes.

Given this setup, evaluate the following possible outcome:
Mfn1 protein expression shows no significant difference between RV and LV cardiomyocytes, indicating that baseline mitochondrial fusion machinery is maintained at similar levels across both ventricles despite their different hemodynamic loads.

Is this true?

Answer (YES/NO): NO